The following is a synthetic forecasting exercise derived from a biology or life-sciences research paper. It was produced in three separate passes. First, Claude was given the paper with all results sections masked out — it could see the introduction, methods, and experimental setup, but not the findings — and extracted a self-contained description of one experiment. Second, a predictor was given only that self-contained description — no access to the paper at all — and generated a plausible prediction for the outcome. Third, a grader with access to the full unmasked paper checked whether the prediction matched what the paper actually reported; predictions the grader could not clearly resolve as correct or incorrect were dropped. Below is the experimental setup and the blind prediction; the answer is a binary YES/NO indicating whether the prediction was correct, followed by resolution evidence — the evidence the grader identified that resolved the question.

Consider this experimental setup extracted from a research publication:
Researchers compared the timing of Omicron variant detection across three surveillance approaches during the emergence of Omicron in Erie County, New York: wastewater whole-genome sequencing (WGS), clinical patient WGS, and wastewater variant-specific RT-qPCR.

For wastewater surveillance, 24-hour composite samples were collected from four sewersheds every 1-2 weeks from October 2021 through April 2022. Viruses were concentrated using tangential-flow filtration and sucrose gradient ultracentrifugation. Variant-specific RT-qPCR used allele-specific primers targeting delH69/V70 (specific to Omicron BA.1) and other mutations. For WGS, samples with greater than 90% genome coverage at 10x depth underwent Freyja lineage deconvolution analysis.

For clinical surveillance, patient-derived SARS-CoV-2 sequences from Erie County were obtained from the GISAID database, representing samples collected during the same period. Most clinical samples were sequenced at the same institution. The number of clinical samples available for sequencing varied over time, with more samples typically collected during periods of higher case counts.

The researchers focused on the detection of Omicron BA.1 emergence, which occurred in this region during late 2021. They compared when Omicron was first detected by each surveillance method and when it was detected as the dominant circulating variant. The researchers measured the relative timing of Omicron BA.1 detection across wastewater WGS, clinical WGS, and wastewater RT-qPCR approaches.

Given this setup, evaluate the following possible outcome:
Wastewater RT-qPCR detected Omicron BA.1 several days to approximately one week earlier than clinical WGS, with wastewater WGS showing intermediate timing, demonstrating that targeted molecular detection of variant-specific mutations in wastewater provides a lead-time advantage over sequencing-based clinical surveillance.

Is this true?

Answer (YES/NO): NO